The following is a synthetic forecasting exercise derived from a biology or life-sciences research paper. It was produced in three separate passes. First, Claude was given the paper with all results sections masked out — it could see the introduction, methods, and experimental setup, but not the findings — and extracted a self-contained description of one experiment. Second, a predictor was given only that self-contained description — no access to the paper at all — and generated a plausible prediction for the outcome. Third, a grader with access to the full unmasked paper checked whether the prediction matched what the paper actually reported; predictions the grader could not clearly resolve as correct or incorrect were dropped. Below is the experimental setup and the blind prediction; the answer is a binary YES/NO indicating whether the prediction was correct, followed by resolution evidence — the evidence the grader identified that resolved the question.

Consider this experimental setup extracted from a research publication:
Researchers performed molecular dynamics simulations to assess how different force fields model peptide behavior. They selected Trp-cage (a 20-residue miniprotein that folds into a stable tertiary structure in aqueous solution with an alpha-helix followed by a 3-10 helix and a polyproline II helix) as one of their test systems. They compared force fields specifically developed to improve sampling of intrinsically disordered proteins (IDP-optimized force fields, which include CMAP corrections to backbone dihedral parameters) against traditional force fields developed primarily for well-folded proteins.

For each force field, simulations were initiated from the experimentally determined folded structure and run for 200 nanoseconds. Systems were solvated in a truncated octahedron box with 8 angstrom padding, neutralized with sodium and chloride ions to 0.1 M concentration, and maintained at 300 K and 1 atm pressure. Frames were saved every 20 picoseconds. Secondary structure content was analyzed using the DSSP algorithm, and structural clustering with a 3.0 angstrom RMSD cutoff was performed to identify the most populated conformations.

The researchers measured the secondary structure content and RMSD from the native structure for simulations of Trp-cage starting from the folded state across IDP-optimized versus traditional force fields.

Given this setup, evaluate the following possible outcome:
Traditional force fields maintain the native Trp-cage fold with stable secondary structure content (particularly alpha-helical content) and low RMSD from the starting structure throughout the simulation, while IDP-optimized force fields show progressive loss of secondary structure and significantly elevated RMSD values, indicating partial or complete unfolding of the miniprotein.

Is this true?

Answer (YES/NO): NO